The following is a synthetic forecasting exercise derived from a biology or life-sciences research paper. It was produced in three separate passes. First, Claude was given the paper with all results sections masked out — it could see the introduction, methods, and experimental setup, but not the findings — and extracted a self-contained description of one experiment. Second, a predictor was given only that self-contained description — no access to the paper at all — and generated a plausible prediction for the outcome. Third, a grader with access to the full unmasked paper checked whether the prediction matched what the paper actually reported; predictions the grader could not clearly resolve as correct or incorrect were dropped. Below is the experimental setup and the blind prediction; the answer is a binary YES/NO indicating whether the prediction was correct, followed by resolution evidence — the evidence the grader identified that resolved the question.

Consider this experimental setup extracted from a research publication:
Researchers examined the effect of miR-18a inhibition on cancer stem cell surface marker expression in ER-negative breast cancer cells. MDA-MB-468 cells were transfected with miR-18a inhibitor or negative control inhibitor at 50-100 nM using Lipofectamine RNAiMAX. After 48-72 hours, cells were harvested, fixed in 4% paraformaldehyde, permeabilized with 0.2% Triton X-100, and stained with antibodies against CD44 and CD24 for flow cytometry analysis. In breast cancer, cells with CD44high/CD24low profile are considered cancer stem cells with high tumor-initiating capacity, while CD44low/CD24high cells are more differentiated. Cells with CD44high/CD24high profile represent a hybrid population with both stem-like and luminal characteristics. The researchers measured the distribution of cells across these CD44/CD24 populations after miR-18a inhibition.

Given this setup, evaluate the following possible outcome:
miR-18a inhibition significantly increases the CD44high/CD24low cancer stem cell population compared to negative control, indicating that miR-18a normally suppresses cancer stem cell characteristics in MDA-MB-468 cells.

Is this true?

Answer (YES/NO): NO